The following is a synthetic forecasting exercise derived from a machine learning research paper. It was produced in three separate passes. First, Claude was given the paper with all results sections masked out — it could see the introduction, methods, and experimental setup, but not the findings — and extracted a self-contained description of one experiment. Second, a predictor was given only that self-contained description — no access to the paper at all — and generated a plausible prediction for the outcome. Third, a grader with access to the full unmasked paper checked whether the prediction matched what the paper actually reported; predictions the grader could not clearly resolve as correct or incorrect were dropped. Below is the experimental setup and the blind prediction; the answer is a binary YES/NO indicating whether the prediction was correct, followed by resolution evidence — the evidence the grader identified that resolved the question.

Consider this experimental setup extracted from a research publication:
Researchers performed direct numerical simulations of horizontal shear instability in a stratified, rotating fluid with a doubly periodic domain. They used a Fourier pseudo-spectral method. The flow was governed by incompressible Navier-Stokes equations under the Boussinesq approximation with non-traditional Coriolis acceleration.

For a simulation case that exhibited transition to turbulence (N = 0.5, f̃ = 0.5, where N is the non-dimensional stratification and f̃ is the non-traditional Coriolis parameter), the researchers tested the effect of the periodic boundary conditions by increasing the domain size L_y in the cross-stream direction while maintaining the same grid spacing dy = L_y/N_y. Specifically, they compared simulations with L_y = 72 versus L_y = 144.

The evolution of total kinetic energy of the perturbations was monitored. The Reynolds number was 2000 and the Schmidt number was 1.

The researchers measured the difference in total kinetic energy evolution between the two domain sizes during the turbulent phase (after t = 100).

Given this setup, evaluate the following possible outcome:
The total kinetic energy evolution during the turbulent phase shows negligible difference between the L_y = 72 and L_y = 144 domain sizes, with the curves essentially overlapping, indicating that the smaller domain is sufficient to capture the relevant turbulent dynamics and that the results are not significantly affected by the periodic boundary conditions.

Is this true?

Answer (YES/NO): NO